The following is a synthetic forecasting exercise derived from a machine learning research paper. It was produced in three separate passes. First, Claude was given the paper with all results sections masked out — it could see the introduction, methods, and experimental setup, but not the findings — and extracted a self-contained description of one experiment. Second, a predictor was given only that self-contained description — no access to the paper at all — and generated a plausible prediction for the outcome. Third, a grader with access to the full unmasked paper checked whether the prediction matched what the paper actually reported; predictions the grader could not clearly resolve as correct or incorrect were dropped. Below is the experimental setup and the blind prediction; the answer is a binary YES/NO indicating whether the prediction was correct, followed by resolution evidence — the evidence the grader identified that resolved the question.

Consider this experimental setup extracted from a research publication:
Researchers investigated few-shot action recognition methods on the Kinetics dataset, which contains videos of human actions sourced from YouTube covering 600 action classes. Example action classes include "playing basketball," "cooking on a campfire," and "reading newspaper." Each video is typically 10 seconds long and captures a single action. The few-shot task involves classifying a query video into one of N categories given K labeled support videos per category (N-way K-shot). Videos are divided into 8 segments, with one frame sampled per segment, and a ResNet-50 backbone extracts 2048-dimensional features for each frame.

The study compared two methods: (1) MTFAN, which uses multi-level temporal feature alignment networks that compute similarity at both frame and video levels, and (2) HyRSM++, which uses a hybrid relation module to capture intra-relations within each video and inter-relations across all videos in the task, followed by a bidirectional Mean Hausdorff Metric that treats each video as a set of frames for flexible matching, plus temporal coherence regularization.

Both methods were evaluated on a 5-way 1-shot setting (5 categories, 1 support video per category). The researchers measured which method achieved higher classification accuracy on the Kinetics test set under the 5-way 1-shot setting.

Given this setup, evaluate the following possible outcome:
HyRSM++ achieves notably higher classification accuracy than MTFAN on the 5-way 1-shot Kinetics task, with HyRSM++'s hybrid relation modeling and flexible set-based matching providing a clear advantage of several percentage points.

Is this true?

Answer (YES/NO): NO